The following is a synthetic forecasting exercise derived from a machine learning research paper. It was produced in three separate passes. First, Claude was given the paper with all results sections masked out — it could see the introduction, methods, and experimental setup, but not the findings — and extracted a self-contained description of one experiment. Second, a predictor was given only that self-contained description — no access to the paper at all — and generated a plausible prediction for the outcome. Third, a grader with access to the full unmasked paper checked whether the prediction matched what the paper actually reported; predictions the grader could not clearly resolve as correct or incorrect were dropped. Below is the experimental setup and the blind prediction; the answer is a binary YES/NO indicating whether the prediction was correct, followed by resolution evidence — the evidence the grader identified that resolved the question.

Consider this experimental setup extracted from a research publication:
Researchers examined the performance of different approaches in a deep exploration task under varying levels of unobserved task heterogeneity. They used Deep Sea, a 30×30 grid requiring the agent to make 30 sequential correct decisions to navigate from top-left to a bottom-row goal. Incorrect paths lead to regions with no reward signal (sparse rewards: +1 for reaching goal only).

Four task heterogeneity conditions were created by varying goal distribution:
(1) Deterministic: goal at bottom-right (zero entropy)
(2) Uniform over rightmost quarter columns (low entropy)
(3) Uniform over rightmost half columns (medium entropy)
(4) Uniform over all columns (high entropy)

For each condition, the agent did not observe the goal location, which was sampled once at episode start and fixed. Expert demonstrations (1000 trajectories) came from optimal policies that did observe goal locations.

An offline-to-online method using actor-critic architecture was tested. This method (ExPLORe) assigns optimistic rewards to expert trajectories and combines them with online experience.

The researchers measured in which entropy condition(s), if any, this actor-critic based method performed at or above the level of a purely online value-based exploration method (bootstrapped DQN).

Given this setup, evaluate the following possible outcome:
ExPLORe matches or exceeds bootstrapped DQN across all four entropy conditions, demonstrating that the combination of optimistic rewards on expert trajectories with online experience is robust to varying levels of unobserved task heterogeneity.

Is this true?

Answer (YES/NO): NO